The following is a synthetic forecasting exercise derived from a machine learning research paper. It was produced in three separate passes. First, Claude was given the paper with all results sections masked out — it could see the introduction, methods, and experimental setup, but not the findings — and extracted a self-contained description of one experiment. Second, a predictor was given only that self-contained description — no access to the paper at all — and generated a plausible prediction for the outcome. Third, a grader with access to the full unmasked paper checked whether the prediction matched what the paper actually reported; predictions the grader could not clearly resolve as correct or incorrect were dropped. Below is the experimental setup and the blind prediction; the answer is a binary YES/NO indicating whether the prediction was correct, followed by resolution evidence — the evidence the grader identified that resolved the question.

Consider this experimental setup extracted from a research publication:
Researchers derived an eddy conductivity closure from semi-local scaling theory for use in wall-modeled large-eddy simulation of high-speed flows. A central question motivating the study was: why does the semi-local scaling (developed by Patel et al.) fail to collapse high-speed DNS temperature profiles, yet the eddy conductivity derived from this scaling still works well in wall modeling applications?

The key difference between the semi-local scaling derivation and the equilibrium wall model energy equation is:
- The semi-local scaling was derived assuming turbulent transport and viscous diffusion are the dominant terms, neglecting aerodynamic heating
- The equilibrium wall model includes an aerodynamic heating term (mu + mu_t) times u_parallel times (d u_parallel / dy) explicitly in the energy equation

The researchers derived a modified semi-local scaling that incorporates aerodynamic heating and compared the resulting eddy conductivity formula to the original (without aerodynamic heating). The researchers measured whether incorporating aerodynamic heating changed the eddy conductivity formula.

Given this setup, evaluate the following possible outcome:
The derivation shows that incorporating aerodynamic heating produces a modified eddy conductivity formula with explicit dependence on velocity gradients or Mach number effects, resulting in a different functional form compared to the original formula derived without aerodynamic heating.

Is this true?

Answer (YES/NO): NO